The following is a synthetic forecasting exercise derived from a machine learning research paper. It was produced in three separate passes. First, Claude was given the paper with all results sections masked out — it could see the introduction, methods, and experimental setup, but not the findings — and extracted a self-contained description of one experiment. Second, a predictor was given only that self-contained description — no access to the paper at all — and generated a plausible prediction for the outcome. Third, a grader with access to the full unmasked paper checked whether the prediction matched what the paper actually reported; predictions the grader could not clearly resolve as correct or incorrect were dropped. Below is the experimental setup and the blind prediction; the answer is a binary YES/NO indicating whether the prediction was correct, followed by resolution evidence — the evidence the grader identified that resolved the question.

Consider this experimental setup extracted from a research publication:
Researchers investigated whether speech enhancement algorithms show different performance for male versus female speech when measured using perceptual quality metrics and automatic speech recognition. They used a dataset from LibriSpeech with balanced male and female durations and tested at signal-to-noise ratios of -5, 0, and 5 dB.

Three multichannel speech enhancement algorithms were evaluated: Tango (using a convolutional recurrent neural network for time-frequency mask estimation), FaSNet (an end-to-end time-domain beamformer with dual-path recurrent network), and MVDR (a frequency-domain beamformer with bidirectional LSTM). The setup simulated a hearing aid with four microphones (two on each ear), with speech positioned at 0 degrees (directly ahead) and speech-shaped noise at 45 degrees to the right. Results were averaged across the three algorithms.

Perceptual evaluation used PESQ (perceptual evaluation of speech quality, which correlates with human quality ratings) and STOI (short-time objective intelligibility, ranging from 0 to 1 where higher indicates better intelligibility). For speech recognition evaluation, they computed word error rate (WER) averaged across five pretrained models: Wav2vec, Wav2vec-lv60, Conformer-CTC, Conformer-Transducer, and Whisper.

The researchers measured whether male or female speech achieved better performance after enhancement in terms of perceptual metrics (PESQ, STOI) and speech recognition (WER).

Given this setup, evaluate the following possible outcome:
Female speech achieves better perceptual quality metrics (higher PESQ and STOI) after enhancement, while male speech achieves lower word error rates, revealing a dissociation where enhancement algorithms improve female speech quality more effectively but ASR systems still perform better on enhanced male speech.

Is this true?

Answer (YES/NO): NO